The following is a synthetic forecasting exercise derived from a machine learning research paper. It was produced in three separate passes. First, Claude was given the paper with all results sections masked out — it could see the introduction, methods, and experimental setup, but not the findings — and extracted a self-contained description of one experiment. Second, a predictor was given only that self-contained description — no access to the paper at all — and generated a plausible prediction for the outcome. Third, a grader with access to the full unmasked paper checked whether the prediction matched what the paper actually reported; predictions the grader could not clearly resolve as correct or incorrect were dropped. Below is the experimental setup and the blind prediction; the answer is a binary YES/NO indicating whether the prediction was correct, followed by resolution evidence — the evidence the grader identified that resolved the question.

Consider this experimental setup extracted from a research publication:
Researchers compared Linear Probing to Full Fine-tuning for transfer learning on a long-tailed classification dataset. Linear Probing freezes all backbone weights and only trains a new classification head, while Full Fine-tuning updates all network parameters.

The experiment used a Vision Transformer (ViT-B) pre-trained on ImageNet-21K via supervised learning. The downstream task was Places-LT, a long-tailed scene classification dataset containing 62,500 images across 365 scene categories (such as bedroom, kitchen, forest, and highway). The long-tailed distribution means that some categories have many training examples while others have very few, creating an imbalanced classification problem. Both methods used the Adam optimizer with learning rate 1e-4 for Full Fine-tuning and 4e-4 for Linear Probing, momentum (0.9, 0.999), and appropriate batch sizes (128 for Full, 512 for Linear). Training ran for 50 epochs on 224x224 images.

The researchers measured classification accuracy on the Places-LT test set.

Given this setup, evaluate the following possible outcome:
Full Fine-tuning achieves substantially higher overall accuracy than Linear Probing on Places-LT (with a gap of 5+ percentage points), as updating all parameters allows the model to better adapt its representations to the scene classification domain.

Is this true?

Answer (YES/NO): NO